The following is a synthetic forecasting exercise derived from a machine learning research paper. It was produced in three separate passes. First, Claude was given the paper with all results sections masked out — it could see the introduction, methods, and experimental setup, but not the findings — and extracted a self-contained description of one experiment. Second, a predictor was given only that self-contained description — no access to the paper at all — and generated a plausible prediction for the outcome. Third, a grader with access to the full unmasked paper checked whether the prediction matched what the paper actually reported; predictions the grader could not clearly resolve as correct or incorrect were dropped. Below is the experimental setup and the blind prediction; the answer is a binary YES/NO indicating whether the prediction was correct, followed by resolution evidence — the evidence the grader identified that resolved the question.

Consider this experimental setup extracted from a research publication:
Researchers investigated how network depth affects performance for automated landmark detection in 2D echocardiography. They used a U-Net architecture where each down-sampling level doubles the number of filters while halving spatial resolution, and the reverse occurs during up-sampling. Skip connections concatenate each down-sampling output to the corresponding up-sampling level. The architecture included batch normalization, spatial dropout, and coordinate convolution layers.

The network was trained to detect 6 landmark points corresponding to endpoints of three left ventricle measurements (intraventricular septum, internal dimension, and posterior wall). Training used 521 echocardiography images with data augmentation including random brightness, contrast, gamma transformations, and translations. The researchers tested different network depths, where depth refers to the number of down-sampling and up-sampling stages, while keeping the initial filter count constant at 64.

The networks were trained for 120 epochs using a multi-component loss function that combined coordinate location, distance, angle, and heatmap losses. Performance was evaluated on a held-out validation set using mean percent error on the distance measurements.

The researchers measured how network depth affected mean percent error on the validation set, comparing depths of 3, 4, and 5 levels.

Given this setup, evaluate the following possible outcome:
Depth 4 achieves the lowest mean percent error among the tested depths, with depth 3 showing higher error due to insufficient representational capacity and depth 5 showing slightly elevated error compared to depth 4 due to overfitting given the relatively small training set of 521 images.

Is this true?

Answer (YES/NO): YES